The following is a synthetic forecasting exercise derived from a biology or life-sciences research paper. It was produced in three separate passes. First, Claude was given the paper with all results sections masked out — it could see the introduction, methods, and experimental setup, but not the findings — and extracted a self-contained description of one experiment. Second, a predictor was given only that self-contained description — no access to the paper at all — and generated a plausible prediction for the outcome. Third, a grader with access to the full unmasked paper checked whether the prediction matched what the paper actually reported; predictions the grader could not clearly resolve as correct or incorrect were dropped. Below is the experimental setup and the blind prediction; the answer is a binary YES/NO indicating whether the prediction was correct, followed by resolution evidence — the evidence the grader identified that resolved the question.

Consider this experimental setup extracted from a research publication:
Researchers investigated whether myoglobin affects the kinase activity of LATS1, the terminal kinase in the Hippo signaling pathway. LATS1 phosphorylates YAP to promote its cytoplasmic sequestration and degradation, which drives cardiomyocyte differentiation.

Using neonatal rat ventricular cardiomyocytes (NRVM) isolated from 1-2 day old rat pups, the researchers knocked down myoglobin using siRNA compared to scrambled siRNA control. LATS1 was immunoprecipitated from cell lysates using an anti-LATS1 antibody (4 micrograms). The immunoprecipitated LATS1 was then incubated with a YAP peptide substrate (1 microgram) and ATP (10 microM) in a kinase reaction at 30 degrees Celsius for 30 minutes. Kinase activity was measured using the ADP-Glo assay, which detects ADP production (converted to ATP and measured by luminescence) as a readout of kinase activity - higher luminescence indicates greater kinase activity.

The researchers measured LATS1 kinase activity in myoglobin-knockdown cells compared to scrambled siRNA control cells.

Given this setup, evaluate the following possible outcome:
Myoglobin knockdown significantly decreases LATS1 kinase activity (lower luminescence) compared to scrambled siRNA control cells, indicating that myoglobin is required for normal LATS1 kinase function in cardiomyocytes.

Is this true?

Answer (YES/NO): YES